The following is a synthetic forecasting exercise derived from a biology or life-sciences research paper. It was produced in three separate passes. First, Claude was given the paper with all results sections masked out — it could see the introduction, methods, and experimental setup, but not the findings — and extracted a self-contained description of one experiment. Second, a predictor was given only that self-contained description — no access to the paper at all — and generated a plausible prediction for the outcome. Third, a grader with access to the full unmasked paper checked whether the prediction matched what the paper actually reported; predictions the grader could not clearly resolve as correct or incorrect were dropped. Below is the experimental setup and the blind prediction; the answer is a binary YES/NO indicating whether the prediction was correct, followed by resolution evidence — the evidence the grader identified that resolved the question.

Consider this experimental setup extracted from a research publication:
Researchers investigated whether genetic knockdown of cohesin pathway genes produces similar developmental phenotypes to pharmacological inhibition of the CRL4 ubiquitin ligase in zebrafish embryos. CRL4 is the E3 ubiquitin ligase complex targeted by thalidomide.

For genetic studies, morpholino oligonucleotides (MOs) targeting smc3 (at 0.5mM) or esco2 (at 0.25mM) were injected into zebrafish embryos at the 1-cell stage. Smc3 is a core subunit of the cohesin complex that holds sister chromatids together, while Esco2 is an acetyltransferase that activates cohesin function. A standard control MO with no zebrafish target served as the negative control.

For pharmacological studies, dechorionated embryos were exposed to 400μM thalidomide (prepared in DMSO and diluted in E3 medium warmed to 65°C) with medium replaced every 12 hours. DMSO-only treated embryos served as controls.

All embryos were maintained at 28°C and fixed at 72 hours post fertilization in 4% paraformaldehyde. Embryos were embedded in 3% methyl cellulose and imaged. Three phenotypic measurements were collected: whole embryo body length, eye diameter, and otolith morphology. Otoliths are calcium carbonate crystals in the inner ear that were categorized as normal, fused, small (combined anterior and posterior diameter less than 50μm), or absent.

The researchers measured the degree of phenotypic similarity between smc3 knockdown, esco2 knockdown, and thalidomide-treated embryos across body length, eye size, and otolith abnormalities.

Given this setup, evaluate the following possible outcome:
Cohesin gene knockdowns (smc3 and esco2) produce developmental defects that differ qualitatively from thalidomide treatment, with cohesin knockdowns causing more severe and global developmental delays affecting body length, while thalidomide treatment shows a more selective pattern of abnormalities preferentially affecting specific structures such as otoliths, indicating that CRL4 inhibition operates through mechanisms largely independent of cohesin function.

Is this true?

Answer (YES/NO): NO